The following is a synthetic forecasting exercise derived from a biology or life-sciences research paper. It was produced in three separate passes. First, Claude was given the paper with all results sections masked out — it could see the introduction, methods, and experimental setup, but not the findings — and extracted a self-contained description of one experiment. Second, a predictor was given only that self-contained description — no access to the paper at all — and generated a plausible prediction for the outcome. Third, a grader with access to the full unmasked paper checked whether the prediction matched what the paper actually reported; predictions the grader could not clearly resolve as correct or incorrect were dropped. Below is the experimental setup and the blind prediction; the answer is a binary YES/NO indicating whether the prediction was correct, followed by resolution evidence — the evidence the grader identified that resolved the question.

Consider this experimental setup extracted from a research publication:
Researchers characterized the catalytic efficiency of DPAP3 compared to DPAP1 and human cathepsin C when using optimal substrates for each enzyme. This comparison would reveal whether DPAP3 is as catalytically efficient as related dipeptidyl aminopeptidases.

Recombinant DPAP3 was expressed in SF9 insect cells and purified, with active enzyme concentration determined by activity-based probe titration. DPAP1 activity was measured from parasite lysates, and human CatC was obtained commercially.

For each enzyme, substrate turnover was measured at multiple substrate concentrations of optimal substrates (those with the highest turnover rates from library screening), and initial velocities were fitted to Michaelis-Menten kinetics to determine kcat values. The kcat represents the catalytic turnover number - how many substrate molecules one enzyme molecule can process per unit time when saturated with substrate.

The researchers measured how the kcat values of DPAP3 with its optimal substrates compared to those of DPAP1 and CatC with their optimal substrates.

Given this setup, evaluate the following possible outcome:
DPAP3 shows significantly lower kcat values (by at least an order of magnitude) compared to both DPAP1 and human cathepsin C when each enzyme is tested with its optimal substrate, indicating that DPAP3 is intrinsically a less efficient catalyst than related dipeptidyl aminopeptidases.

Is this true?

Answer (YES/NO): NO